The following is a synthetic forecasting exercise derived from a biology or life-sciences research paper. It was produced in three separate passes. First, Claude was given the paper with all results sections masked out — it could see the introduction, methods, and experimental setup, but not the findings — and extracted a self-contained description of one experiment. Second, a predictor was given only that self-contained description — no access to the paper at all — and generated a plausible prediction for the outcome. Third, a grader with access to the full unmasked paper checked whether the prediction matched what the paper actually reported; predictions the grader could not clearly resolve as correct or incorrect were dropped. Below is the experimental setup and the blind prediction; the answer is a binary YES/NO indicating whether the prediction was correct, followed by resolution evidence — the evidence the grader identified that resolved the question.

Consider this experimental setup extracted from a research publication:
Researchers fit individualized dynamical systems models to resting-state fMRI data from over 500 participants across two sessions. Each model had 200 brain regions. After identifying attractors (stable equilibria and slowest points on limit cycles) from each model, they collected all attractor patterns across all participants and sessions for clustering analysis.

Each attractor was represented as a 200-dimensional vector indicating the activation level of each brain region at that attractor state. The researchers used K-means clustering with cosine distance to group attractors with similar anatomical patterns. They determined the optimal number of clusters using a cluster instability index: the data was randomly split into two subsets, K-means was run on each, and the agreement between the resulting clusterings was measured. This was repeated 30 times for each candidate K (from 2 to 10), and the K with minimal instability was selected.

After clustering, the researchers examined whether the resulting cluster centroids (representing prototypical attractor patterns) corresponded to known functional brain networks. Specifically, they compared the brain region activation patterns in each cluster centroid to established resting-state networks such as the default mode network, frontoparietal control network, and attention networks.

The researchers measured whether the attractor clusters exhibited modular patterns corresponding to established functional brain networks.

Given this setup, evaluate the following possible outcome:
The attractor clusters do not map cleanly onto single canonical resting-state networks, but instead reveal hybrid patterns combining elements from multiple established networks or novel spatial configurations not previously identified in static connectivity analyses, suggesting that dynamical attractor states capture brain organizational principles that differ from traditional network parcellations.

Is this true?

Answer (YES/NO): NO